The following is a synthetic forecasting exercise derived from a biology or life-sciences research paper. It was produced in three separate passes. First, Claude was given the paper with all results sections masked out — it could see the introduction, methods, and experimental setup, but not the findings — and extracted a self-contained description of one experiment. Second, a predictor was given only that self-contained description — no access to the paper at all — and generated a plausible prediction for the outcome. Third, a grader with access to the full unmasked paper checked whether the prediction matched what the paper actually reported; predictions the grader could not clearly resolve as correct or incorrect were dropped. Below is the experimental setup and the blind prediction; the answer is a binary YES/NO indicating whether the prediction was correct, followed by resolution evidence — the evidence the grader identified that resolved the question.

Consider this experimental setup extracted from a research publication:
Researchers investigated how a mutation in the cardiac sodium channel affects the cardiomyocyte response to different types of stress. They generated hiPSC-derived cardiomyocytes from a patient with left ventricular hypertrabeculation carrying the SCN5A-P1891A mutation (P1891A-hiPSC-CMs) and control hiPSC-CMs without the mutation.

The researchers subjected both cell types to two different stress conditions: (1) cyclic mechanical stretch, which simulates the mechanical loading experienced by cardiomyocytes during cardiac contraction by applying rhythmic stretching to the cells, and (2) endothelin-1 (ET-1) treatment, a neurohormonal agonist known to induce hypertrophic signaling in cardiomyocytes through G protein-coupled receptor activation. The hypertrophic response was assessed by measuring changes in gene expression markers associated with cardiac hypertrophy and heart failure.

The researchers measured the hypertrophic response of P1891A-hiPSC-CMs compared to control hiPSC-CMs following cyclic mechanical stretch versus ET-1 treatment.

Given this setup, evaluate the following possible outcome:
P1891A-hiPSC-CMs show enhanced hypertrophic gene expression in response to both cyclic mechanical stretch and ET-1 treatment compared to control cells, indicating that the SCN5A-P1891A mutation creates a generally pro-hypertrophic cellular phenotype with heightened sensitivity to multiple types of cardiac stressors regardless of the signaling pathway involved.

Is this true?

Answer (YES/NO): NO